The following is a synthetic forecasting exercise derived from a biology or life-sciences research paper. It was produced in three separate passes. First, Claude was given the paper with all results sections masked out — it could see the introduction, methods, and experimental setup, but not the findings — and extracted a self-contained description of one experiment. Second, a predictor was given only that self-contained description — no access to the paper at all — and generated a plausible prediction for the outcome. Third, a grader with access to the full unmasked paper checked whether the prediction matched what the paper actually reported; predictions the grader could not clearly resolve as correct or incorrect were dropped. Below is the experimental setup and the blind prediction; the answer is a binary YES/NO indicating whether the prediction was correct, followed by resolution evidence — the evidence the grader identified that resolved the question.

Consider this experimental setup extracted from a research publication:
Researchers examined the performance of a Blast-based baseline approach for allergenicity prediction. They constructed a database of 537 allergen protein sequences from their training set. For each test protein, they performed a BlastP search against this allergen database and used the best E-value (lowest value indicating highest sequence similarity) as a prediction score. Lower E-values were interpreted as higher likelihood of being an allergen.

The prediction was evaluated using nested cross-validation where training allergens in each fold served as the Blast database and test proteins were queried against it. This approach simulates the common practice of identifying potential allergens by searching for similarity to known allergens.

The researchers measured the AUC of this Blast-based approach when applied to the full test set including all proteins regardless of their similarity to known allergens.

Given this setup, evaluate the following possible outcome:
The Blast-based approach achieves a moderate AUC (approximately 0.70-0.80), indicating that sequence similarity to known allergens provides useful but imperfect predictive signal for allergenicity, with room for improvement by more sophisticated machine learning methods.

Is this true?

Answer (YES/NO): NO